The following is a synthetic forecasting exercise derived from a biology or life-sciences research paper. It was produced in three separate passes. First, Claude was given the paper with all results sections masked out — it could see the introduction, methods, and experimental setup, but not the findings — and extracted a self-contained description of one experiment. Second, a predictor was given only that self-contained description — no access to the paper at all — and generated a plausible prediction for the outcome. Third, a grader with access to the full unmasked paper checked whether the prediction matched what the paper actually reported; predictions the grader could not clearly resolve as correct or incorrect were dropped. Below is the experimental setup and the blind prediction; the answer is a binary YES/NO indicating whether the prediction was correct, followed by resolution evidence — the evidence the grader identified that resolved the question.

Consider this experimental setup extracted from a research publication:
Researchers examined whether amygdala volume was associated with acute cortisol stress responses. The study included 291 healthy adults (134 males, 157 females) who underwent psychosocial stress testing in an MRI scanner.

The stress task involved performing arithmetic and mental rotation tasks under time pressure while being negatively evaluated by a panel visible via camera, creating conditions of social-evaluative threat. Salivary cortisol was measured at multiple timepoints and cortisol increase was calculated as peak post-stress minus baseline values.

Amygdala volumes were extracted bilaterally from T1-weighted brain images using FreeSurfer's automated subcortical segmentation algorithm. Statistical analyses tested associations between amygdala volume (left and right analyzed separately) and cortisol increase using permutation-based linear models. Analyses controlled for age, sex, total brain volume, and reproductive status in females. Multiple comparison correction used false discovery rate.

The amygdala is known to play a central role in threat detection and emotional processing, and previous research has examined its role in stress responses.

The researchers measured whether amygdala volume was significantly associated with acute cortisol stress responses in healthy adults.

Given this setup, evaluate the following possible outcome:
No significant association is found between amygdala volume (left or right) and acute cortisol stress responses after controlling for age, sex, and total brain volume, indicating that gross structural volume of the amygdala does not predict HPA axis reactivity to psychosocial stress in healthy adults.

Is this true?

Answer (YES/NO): YES